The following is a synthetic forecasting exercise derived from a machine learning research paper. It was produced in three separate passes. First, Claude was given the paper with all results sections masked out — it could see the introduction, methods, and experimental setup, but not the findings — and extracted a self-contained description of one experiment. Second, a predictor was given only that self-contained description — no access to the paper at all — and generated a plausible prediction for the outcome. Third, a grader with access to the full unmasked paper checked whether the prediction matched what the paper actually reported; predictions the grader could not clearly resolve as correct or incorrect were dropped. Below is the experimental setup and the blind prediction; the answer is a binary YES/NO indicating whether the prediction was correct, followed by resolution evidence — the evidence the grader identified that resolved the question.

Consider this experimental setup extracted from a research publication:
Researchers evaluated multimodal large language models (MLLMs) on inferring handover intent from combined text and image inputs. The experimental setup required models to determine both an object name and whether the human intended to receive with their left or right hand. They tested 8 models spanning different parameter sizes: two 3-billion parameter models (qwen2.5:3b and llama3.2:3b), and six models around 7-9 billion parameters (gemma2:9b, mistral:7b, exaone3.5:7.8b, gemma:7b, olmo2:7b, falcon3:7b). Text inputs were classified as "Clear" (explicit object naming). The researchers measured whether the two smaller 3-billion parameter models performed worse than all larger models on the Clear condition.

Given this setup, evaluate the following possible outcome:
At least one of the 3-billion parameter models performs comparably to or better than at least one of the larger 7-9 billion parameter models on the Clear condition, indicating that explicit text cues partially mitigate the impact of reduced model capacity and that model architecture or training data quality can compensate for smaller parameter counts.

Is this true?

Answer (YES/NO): YES